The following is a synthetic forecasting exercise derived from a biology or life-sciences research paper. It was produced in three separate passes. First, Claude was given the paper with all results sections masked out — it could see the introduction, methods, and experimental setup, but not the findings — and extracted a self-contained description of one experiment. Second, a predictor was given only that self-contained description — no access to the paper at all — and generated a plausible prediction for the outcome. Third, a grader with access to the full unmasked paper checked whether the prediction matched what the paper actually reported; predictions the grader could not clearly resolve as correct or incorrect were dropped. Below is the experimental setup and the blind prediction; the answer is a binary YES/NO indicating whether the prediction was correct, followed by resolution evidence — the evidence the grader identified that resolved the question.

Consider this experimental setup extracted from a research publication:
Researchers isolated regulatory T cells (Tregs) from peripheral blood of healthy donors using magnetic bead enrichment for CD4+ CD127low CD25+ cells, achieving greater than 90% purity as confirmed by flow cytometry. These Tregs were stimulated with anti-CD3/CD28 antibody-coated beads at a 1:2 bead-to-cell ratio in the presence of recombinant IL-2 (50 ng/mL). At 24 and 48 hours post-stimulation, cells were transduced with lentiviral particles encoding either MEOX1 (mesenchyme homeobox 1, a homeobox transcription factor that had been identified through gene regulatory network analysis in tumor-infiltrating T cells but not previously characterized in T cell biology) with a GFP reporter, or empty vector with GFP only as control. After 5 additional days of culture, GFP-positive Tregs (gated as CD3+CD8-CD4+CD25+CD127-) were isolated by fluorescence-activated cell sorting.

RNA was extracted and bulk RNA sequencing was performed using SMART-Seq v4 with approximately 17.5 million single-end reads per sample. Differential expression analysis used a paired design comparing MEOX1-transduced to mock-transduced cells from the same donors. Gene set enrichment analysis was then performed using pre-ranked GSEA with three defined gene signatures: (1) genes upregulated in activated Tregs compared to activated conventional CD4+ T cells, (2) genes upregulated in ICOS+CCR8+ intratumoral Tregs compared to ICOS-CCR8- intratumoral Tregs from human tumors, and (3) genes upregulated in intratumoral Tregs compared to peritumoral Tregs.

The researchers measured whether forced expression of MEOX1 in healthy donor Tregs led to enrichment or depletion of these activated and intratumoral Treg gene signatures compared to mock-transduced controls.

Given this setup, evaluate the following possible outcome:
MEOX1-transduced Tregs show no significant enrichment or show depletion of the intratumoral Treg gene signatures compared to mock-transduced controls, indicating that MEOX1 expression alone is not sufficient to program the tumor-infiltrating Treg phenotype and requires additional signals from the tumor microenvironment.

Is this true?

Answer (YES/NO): NO